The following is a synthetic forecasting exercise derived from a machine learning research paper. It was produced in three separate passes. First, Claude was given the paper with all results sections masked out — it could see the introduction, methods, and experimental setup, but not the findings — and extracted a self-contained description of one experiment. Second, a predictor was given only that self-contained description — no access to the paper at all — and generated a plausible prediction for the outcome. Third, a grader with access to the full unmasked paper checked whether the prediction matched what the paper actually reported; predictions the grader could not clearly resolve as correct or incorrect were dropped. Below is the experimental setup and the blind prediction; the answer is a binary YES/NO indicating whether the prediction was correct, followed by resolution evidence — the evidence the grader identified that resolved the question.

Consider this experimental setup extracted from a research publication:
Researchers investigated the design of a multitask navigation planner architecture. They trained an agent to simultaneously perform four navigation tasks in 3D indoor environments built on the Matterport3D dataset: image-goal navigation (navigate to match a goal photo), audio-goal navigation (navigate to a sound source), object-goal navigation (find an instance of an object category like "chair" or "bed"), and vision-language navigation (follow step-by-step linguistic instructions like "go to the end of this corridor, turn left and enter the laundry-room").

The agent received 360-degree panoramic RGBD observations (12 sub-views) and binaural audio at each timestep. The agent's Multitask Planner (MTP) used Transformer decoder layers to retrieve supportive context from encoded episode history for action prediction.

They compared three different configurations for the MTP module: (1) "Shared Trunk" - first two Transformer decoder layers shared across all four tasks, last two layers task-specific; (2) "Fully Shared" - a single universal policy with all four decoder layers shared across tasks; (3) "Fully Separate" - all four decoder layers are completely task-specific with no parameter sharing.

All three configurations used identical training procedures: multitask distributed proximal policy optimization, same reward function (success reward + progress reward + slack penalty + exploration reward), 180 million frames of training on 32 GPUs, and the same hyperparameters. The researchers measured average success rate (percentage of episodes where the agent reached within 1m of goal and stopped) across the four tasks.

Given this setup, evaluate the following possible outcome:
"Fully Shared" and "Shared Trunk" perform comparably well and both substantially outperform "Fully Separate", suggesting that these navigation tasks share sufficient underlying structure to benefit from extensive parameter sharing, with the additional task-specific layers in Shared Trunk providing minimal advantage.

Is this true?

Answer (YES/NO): NO